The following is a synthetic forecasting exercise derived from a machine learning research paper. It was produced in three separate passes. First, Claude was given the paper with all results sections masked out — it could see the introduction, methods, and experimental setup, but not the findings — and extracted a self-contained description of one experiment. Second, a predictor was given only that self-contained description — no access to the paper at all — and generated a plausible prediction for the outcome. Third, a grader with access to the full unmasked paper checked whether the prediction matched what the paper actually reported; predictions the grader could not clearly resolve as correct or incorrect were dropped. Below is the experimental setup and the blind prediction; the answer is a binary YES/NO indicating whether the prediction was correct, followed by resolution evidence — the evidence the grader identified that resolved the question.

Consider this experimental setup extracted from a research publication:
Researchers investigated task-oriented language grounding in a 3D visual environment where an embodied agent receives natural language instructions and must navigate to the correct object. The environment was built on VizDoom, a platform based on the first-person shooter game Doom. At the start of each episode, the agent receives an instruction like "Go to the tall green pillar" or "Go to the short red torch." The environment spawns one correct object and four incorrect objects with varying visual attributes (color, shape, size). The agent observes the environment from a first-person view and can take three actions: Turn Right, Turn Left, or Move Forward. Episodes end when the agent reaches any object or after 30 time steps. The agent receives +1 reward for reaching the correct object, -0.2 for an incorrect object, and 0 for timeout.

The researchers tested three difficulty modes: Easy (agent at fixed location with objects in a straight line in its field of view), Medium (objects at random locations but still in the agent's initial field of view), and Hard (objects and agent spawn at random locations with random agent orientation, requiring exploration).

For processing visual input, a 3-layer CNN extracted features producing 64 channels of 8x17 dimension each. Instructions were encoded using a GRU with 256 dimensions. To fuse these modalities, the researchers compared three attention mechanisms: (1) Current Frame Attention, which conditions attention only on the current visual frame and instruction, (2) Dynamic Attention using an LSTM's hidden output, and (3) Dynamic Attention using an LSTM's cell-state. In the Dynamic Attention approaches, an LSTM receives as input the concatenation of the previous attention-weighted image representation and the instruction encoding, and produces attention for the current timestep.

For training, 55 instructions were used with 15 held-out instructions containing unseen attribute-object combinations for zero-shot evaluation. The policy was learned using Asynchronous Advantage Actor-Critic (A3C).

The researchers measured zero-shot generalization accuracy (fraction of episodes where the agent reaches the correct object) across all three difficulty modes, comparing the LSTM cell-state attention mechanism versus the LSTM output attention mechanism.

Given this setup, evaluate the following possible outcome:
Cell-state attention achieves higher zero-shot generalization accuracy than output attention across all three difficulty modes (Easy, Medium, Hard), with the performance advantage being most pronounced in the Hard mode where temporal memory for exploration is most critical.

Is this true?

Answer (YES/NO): YES